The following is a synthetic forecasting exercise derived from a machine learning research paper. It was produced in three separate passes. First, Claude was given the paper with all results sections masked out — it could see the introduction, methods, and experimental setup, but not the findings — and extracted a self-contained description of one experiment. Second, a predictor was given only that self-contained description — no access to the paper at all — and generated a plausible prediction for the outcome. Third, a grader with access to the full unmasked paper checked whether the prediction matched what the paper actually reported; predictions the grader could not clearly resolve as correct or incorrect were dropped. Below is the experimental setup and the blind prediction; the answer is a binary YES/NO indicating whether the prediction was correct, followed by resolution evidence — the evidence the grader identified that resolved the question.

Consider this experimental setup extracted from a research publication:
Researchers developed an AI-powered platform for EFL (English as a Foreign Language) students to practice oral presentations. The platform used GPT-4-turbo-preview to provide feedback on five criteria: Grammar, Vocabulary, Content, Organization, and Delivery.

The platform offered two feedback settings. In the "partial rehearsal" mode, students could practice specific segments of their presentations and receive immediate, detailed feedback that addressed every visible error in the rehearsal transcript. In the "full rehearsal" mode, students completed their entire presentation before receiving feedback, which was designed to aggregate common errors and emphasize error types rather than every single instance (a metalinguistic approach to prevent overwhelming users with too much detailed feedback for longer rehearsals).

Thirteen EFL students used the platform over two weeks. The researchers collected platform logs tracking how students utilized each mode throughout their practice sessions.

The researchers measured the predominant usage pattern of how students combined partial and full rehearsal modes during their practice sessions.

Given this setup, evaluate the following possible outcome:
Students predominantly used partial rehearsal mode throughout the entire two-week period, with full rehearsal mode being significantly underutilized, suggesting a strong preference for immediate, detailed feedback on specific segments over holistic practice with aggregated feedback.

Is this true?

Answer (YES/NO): NO